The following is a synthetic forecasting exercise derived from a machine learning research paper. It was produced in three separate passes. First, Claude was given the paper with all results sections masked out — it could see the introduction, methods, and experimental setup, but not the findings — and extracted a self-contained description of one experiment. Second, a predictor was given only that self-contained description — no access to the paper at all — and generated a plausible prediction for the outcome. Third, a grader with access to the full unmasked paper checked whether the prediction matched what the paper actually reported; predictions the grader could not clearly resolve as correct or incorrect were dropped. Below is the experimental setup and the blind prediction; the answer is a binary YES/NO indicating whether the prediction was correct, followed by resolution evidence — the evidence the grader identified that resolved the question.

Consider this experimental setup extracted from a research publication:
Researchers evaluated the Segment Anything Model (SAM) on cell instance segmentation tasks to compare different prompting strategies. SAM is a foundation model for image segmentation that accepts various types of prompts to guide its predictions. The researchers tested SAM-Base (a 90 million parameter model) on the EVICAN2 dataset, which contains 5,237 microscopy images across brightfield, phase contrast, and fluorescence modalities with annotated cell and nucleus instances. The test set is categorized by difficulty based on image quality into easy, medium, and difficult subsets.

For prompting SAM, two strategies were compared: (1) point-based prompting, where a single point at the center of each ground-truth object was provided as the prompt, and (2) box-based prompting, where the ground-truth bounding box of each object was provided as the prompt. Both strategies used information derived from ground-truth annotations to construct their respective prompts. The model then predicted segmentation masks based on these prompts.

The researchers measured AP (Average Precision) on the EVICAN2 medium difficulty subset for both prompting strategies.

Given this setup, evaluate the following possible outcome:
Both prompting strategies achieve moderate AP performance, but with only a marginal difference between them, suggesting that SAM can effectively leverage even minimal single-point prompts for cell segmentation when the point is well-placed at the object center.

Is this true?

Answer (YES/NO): NO